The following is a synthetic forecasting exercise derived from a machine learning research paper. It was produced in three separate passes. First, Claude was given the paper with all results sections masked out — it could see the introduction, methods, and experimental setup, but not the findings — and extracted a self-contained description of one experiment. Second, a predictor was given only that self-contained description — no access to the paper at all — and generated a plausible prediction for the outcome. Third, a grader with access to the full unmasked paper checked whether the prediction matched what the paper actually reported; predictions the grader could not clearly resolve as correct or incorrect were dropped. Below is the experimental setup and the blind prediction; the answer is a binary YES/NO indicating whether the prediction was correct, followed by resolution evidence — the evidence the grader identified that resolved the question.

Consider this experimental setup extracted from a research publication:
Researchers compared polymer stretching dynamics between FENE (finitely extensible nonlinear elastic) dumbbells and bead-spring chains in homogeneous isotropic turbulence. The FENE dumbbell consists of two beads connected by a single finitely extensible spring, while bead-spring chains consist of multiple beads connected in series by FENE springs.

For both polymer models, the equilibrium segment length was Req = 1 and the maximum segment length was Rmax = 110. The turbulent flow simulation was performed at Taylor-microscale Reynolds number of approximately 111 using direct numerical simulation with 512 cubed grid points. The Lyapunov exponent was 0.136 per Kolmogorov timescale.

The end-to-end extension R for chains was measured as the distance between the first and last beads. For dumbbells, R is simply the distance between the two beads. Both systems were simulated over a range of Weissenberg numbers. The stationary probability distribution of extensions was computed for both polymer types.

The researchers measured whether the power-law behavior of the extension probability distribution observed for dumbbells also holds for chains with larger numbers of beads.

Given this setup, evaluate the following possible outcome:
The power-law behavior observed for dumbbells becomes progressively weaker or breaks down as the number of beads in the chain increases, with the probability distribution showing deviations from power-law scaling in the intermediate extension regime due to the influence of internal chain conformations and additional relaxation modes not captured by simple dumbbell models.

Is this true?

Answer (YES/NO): NO